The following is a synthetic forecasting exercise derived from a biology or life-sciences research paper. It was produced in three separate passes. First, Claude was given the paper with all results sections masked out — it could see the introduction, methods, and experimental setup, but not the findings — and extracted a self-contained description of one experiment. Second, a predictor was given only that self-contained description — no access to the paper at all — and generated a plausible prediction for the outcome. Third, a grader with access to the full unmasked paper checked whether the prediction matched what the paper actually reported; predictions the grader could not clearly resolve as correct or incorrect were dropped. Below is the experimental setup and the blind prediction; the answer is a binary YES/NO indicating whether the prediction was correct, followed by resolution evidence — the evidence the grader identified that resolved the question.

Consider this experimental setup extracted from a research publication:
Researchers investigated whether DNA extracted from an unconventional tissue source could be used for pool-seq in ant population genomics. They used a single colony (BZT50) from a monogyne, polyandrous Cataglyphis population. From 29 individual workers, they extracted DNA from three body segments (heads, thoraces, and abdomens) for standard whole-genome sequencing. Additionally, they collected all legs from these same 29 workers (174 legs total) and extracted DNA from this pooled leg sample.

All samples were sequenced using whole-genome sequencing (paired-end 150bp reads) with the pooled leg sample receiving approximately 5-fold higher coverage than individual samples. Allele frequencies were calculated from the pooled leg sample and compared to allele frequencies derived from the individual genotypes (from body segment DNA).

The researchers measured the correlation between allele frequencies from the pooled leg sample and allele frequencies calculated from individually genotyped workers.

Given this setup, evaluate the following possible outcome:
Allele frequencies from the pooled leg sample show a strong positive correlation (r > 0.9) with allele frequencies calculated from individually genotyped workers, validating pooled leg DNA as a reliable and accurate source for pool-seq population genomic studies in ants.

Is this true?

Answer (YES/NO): NO